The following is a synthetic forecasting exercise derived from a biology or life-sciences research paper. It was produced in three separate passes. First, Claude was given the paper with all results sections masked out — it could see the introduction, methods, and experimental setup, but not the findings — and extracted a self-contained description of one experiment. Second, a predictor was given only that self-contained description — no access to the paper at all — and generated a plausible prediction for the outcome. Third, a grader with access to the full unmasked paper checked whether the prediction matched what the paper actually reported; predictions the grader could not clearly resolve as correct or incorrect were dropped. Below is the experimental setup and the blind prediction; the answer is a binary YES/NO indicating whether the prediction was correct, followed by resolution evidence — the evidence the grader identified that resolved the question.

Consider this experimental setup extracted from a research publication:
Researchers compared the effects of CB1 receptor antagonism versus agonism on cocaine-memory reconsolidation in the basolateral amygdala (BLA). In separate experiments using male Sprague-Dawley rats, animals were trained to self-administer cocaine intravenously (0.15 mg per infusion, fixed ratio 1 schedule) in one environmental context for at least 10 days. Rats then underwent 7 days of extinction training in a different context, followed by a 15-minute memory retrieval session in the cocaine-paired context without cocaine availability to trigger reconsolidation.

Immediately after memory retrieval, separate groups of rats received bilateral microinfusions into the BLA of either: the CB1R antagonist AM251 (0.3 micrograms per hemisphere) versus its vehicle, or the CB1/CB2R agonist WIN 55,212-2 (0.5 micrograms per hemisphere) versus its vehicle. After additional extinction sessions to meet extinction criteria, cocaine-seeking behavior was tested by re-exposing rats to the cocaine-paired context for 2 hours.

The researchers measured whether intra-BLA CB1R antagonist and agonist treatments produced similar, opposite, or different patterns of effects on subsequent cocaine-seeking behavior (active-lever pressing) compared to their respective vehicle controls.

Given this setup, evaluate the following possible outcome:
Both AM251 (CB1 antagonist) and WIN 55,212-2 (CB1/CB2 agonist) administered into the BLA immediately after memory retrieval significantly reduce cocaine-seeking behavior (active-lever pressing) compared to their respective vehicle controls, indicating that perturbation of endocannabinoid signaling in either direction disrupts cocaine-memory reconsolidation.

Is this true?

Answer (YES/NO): NO